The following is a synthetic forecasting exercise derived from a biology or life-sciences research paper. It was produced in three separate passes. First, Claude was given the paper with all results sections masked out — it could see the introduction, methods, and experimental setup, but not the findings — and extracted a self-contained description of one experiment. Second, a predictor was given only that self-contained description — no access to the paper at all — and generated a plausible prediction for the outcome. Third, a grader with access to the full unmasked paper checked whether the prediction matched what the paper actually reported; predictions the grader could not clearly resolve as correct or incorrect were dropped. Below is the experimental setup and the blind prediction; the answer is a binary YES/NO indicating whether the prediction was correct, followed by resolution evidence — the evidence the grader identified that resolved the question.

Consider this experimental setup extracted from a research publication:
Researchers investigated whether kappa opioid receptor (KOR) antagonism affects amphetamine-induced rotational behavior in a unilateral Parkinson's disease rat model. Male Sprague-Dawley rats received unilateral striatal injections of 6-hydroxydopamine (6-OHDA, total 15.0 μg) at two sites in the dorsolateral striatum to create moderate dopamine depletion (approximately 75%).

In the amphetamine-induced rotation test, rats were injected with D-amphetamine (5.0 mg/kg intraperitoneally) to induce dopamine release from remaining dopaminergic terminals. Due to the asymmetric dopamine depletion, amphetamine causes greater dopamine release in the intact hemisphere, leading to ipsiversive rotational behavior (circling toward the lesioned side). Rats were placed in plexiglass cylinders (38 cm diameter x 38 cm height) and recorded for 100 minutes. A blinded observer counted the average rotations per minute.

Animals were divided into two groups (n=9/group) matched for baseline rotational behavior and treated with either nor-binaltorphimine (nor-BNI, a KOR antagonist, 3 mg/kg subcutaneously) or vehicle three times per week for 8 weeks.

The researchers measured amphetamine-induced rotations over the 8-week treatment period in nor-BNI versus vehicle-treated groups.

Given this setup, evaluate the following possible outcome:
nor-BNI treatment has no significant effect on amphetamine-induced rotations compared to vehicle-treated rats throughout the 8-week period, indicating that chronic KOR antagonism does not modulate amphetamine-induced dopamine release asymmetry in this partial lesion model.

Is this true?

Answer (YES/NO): YES